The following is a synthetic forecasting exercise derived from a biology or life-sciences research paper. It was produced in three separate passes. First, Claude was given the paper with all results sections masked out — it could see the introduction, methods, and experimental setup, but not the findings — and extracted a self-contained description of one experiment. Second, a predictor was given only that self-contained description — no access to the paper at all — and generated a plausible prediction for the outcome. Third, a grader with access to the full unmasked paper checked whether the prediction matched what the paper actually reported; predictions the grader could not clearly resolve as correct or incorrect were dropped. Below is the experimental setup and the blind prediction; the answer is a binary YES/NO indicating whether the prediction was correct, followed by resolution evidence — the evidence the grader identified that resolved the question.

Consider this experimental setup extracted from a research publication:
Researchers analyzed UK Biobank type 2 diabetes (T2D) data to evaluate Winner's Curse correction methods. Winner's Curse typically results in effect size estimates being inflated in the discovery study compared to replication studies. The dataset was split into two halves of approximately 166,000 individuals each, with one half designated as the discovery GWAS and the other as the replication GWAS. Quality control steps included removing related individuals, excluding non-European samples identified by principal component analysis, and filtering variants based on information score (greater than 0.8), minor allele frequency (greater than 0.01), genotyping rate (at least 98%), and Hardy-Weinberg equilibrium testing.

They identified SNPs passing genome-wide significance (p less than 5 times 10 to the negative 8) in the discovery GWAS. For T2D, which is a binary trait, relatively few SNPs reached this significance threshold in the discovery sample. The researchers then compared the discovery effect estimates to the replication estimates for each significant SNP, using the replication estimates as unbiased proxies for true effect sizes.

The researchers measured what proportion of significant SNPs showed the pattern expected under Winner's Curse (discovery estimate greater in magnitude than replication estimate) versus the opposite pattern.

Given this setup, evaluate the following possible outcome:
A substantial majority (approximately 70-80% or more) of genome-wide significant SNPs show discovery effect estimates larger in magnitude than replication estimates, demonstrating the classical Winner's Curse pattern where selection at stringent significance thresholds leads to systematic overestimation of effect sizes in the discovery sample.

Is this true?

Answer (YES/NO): NO